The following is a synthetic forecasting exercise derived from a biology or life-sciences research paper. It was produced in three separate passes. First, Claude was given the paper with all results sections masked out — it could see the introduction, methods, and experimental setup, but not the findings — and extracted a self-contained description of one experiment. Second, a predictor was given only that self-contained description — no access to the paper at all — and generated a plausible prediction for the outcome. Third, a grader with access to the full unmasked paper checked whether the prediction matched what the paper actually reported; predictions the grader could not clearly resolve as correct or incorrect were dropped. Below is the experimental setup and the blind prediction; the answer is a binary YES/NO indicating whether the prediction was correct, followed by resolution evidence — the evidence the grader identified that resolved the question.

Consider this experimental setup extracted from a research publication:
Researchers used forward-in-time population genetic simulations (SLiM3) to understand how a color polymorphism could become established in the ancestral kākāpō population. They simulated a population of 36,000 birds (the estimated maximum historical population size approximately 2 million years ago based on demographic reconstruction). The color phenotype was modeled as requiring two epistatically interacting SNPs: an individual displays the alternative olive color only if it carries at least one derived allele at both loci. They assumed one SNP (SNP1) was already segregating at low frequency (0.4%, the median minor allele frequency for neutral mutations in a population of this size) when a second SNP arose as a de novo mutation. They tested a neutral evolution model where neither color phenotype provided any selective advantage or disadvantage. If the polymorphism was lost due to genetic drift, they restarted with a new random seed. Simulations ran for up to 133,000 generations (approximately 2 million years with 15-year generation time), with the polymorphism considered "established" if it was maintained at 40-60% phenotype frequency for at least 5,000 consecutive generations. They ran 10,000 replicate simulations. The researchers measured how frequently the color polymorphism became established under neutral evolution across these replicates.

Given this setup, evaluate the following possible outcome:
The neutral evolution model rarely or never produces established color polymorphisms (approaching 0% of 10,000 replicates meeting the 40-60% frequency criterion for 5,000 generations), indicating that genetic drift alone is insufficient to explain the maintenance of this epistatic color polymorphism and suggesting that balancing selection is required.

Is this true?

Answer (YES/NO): YES